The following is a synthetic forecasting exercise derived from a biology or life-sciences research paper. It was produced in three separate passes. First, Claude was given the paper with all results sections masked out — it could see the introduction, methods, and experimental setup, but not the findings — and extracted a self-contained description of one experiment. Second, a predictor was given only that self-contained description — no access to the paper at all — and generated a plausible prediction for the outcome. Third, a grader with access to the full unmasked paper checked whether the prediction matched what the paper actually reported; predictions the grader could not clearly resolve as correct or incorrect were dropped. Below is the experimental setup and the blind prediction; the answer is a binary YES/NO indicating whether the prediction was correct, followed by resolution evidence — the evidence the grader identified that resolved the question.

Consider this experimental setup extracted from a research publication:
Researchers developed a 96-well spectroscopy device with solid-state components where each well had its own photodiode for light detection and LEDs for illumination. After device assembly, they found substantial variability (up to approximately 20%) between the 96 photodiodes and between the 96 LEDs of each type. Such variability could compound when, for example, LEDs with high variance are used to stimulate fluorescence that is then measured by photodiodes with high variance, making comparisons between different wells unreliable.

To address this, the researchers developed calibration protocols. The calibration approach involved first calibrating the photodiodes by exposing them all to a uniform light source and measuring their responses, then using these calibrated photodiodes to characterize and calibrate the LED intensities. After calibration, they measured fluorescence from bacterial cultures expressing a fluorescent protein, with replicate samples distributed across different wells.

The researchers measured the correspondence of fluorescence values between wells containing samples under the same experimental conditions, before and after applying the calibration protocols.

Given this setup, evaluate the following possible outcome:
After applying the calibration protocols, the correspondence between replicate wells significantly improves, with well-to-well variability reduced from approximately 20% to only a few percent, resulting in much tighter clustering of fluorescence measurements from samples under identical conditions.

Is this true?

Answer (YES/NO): YES